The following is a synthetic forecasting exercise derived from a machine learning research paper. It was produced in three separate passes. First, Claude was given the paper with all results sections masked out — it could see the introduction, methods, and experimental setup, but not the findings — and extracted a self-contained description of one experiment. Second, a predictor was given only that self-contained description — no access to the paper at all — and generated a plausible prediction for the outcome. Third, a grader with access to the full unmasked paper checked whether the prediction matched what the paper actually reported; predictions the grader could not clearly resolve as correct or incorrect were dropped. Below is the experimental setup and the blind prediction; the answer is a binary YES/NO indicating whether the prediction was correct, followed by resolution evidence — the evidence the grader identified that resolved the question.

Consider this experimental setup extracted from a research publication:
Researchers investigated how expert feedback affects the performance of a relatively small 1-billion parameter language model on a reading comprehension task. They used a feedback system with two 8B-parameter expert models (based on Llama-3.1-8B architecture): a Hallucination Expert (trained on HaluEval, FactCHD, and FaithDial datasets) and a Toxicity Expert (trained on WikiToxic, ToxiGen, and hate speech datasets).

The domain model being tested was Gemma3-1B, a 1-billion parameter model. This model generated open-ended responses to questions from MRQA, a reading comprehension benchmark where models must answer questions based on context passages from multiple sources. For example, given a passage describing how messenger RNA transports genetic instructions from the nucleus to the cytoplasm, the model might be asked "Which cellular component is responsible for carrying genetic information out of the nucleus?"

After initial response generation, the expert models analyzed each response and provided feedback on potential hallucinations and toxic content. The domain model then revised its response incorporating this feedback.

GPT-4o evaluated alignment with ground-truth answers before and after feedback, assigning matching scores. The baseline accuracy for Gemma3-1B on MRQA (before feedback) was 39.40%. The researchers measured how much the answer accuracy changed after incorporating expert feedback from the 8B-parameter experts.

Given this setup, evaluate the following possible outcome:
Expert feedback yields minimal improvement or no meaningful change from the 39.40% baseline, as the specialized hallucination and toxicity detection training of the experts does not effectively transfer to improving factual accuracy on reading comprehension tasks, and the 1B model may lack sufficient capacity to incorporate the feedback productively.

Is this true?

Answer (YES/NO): NO